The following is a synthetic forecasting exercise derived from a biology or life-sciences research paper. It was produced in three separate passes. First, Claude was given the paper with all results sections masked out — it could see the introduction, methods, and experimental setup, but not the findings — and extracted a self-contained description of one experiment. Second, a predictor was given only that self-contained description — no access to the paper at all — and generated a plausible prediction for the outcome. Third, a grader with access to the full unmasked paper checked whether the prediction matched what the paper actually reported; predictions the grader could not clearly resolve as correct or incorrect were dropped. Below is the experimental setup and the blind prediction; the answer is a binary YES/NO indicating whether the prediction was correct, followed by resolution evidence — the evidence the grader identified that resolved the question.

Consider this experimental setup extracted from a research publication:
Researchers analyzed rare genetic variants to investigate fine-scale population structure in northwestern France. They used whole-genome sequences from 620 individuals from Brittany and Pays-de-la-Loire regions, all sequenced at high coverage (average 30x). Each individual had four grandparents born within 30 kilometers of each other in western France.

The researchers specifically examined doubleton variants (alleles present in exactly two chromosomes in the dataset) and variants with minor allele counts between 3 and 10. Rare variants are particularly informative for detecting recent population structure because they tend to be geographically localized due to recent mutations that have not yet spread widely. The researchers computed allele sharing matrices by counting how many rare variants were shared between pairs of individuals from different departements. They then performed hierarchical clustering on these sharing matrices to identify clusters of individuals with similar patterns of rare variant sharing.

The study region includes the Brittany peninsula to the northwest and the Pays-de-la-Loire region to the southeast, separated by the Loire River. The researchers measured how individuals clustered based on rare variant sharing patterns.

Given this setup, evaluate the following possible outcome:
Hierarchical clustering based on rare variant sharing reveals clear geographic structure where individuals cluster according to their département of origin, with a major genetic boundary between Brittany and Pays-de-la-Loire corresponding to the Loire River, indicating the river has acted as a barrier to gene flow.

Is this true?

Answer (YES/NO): NO